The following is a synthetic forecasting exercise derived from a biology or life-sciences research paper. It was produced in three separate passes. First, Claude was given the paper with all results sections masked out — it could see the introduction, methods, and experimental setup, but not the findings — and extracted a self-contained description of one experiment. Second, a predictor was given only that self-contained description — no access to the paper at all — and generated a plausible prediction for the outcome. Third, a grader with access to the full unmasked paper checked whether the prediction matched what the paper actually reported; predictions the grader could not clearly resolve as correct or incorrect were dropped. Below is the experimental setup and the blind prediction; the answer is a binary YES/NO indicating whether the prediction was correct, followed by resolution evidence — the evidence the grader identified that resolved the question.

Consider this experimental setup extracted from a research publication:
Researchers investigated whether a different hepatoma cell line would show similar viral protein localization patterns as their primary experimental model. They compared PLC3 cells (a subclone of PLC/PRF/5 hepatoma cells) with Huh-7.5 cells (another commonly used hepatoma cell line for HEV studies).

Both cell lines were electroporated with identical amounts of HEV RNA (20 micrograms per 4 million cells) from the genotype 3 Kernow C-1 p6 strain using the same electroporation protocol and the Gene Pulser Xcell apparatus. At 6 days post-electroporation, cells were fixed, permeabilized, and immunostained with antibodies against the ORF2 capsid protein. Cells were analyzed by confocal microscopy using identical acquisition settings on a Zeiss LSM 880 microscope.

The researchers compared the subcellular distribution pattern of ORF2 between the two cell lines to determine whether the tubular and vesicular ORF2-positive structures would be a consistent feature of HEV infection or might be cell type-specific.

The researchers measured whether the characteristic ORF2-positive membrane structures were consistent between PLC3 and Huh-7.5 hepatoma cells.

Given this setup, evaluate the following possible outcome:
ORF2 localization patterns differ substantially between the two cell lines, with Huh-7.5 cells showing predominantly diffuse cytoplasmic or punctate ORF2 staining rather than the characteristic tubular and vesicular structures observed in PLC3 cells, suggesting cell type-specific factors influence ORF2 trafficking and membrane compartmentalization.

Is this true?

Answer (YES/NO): NO